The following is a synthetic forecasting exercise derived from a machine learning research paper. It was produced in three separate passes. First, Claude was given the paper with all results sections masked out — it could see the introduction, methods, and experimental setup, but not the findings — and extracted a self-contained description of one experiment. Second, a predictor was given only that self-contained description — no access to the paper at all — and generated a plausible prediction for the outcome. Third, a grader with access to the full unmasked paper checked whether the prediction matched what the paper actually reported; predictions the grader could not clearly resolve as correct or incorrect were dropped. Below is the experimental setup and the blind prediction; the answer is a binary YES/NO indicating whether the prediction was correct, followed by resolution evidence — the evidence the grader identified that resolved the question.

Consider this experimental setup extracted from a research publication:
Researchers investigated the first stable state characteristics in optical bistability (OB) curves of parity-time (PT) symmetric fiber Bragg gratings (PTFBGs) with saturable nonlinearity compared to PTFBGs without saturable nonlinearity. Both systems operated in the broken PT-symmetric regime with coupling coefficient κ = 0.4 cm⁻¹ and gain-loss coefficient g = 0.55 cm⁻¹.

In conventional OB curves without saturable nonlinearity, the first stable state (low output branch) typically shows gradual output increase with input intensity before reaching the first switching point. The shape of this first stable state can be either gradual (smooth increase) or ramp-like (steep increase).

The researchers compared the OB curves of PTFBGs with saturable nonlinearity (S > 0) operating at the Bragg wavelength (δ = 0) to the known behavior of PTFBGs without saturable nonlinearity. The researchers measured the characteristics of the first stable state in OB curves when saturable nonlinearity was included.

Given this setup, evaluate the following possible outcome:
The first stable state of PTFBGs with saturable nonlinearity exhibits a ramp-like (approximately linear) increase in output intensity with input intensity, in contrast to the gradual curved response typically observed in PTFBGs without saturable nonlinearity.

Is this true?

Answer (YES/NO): NO